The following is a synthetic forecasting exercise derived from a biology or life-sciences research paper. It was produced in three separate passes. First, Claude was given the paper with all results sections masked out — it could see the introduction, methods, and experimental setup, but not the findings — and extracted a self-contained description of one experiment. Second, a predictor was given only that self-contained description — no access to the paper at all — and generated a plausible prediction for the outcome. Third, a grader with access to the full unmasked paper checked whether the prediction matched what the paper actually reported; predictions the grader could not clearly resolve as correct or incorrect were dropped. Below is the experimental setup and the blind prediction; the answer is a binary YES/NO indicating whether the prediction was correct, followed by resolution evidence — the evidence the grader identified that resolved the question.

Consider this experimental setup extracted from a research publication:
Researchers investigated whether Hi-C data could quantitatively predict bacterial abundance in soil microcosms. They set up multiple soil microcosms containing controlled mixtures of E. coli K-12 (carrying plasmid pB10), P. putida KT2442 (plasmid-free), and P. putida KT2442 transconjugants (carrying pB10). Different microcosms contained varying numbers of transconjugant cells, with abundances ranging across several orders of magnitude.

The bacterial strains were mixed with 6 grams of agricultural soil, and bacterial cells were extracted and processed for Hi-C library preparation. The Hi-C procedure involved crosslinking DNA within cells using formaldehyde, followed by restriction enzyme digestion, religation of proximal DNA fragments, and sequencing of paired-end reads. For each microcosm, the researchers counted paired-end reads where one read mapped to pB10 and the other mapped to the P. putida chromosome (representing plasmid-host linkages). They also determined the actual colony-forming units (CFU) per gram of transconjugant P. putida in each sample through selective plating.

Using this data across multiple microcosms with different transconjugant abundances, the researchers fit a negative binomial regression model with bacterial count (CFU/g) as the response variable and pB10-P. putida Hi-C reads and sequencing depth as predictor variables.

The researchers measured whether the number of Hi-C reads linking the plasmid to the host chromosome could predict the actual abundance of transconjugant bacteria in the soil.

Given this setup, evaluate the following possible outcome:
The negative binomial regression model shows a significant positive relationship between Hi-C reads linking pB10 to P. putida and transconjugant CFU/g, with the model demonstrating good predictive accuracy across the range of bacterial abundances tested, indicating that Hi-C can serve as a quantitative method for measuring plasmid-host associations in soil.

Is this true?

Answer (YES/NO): YES